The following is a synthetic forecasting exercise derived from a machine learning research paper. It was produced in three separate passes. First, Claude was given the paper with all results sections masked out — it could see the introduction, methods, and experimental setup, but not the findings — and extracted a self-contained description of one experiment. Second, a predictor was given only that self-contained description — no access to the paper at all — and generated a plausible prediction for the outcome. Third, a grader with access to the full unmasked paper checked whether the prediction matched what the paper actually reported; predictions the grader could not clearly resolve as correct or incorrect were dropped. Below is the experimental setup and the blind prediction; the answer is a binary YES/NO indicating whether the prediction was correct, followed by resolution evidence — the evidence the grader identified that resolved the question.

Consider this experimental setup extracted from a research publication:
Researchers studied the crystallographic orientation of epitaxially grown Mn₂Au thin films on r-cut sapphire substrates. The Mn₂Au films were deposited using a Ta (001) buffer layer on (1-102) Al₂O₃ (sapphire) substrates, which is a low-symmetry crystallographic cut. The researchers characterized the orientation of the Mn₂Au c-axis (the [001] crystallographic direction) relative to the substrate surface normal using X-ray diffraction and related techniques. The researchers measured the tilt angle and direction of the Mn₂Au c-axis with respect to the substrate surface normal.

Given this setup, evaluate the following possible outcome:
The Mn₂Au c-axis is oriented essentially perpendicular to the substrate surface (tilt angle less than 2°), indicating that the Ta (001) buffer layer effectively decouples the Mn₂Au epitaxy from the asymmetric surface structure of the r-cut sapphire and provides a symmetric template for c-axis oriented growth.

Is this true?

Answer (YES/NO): NO